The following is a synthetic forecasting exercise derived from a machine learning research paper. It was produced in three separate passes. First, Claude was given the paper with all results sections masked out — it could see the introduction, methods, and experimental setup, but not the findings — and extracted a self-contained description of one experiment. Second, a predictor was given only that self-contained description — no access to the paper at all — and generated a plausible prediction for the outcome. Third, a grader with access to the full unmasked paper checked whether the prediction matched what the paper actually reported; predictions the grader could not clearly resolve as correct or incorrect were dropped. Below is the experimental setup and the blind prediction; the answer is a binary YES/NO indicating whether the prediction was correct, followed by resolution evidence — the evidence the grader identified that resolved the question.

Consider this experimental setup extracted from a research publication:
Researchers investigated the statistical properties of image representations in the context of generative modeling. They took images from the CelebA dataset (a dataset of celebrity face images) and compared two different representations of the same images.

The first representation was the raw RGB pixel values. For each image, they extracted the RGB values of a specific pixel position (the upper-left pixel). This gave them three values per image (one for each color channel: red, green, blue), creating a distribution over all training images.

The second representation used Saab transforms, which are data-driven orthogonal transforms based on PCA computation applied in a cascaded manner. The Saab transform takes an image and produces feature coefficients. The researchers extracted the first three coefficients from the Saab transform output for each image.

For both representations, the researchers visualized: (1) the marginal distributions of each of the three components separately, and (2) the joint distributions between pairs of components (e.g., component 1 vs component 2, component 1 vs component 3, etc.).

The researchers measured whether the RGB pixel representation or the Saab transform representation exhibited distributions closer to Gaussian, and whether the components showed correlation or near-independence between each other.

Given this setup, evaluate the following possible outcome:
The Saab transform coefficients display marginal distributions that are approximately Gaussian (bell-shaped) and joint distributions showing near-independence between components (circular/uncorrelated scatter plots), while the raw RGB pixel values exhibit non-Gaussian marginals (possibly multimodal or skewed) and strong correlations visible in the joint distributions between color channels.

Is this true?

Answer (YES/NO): YES